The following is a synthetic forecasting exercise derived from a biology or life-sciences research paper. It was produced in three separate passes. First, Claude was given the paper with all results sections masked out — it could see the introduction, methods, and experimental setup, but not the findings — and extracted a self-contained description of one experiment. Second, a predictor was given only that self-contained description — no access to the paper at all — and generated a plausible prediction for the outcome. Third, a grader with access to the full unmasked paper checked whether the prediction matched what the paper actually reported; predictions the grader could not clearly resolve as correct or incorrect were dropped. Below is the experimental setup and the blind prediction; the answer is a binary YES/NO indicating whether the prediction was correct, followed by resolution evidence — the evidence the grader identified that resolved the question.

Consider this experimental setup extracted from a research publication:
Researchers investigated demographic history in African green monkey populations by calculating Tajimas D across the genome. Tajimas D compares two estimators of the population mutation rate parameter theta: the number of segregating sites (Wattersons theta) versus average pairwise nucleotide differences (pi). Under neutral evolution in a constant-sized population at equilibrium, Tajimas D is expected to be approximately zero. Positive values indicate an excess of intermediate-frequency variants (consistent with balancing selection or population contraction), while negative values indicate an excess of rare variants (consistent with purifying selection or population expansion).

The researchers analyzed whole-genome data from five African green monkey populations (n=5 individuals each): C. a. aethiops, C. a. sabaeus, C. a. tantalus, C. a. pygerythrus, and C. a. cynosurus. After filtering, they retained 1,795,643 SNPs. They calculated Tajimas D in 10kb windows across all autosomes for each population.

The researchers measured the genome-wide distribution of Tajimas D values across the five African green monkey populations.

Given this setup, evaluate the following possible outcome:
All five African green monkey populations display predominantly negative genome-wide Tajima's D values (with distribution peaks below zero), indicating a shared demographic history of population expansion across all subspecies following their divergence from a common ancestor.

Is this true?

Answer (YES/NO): NO